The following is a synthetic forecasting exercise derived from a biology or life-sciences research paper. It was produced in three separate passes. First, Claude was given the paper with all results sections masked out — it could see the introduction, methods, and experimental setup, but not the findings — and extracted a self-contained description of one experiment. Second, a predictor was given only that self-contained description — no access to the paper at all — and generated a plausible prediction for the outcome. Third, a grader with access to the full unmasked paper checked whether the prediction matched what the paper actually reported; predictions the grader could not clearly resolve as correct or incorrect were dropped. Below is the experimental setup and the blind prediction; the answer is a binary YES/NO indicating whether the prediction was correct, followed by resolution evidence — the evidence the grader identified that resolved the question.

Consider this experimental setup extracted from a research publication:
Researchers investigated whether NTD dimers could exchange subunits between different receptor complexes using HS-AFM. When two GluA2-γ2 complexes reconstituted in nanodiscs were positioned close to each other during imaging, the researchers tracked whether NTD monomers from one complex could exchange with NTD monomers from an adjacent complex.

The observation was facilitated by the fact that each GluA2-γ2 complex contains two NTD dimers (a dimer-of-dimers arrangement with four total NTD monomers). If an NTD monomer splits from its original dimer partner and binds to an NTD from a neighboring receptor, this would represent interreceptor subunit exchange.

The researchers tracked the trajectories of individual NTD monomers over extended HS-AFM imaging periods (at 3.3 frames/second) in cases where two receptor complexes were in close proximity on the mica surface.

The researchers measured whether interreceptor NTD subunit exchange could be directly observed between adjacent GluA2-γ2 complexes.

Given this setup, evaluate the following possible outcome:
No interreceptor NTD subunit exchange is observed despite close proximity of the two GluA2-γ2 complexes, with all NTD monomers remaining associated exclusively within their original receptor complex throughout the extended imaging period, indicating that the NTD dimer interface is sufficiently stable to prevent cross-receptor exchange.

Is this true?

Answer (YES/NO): NO